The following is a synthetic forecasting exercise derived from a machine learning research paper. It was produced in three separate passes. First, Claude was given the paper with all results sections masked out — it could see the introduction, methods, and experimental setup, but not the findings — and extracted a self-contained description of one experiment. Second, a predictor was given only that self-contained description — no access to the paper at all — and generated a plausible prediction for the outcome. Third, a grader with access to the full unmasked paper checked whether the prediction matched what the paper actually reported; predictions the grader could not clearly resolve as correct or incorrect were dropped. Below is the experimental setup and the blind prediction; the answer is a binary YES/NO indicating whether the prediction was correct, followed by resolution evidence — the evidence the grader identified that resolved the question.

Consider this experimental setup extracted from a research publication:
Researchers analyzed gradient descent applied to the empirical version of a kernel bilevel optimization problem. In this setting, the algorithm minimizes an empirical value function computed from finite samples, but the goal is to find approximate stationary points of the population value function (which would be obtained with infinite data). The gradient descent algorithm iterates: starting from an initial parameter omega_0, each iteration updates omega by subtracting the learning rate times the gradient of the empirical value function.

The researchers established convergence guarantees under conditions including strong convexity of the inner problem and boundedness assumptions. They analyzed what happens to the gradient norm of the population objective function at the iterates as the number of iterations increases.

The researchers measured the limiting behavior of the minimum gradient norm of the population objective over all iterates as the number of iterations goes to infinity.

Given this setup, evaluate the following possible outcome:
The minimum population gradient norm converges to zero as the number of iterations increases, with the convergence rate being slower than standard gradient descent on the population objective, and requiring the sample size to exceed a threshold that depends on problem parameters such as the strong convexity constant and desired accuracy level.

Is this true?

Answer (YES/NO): NO